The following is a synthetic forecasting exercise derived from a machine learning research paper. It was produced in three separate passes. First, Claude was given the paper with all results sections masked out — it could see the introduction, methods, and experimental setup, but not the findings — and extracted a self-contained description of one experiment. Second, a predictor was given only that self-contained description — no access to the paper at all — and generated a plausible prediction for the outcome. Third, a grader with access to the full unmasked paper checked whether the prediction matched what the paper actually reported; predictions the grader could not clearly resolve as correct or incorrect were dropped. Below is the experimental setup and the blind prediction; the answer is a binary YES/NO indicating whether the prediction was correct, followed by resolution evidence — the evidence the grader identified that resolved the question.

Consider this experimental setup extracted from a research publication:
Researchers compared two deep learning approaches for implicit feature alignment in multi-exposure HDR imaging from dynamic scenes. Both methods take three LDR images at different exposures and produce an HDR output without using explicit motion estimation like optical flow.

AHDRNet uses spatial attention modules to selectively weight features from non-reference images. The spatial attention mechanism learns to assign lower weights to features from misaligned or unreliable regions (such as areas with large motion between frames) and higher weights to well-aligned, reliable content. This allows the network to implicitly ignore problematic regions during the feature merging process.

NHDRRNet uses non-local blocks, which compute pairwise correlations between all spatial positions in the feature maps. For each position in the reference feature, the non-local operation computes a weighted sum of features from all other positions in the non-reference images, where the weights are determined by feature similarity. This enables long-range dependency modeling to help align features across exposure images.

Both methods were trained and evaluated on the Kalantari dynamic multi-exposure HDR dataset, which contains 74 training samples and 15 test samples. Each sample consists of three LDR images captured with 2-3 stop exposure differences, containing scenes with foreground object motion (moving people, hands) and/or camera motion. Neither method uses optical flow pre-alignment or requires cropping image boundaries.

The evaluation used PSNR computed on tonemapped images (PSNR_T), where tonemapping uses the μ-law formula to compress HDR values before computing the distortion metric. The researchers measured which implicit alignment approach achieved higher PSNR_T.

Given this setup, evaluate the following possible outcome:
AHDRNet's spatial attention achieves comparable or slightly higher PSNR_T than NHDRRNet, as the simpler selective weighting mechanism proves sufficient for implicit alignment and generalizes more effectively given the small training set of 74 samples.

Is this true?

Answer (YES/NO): NO